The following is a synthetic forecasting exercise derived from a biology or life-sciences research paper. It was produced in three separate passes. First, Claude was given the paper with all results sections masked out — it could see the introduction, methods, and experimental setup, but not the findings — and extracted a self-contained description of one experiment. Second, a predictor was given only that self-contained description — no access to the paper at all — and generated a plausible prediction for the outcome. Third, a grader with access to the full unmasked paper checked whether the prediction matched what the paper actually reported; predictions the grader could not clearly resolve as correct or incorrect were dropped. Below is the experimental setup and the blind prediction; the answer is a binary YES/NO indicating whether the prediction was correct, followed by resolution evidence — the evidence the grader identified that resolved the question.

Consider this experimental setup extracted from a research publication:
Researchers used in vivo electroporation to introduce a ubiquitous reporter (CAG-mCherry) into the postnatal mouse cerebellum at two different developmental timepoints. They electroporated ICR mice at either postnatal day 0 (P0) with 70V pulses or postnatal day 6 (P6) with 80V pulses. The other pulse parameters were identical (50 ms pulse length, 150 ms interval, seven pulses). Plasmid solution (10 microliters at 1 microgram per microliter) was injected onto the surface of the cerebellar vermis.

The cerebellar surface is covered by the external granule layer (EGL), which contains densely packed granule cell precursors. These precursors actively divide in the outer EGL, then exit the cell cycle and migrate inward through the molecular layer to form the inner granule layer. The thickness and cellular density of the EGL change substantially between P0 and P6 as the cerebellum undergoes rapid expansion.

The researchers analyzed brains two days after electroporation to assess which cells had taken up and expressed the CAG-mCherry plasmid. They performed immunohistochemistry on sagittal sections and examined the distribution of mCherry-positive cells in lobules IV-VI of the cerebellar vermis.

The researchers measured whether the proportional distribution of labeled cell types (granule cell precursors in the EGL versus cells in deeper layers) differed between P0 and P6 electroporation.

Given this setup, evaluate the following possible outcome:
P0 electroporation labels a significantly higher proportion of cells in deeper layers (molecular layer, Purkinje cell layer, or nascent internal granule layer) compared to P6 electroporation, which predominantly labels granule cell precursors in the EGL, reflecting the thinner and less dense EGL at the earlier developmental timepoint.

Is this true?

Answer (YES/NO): YES